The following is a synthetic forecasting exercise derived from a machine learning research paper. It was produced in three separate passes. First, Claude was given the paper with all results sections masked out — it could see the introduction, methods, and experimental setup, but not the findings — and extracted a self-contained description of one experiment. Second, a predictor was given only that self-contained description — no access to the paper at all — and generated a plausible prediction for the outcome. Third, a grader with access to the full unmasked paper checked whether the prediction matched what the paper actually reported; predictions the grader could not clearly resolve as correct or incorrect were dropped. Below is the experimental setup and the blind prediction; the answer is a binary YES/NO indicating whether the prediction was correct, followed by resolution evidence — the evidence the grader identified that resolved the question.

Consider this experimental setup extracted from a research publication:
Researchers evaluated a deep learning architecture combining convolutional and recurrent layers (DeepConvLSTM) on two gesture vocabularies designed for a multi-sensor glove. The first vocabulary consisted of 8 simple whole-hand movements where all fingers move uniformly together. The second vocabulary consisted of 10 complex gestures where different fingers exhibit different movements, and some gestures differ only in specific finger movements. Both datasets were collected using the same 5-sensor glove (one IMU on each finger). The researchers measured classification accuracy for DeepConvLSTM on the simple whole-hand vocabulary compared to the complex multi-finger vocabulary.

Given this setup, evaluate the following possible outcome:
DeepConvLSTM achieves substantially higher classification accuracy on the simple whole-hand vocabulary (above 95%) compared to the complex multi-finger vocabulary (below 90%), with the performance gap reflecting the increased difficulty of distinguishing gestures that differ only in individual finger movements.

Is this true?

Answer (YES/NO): NO